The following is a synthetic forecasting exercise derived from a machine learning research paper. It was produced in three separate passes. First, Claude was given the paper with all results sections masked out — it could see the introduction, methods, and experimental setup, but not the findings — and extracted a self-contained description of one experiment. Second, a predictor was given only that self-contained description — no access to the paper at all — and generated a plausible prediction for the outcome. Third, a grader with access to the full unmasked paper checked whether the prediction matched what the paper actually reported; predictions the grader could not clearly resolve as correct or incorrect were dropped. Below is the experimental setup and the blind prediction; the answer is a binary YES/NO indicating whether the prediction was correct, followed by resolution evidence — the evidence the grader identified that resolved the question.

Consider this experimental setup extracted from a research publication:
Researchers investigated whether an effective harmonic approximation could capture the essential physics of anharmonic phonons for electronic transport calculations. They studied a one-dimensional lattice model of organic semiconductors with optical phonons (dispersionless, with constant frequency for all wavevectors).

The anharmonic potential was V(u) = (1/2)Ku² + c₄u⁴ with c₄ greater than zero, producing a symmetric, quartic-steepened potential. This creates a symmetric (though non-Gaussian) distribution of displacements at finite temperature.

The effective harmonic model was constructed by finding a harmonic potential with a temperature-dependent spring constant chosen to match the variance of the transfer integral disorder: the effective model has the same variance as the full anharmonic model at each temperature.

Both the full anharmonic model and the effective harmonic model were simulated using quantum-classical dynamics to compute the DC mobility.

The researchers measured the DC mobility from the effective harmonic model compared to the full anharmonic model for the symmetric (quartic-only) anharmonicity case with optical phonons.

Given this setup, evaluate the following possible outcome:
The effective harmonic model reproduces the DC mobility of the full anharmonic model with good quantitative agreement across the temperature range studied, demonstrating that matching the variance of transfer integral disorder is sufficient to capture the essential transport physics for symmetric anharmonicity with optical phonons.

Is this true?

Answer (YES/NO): YES